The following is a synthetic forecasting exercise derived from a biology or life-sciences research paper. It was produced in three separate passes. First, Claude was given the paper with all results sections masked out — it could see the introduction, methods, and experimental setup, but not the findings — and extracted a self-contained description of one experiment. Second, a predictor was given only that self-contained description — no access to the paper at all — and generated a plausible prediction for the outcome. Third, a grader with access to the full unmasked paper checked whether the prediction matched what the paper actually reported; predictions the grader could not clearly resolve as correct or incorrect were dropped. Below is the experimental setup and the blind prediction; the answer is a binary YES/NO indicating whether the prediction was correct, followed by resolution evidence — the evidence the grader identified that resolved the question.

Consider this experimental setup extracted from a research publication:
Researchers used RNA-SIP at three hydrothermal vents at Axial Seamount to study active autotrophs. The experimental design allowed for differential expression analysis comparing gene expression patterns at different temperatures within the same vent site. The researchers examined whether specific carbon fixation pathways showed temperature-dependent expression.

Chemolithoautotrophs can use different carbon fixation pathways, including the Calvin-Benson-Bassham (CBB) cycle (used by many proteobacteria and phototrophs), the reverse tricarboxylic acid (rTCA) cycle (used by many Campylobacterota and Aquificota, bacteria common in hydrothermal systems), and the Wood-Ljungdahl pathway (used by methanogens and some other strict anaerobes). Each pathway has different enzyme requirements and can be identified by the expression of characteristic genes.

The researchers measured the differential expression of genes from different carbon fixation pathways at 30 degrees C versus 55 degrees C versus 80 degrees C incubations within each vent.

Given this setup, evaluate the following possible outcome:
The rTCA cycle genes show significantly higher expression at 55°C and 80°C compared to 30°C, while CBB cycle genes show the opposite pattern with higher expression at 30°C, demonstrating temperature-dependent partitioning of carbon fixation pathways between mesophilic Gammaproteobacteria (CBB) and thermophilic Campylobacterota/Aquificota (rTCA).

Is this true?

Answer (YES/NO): NO